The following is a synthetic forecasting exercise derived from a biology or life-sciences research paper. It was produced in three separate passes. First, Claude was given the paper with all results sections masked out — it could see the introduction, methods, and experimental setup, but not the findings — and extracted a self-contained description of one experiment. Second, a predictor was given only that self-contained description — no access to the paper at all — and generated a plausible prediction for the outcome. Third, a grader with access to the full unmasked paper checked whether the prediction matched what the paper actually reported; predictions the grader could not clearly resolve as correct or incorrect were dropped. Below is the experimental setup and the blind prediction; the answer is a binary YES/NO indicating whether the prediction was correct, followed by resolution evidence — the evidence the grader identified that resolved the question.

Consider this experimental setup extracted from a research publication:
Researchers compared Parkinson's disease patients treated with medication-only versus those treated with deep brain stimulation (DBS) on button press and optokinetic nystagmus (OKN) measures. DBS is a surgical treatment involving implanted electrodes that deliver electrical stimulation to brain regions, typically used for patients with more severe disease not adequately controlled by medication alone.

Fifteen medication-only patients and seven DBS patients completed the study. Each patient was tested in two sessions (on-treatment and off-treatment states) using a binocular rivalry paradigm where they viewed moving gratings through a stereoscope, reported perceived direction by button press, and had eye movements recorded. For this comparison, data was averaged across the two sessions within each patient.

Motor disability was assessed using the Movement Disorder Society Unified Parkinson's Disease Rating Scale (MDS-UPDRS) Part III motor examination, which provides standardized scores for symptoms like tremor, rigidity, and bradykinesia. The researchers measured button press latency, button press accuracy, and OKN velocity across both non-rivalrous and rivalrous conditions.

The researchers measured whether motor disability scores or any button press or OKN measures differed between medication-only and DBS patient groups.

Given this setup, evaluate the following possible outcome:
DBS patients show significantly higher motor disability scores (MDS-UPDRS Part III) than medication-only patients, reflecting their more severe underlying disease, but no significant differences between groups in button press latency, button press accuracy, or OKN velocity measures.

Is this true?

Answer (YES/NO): NO